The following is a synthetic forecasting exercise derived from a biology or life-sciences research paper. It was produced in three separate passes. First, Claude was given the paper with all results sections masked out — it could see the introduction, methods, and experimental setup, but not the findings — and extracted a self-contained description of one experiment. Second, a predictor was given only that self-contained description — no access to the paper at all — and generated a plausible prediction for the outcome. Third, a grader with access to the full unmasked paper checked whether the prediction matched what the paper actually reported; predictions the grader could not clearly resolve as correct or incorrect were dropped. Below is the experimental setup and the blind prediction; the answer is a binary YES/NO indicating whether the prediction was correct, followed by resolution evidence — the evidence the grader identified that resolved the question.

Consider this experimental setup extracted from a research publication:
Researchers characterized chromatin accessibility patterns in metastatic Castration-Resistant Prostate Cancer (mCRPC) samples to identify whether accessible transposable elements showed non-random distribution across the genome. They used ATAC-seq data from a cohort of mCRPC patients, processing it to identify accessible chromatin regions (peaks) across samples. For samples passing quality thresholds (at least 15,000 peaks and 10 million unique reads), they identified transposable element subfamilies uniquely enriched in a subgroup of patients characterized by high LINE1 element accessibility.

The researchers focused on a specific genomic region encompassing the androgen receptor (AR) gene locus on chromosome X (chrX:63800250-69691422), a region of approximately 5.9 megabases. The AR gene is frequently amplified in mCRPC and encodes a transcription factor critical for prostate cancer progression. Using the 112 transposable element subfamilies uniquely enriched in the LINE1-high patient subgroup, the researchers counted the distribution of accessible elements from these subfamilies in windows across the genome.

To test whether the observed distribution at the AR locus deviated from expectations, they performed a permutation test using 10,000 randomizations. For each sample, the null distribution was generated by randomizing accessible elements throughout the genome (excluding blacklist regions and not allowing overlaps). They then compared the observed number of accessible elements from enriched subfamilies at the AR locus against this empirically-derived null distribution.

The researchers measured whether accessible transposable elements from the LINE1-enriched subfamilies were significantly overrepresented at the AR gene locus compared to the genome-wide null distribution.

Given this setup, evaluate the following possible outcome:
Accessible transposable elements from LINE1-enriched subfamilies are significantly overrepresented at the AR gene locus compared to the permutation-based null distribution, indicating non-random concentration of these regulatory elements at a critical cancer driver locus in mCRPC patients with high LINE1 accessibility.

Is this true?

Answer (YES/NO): YES